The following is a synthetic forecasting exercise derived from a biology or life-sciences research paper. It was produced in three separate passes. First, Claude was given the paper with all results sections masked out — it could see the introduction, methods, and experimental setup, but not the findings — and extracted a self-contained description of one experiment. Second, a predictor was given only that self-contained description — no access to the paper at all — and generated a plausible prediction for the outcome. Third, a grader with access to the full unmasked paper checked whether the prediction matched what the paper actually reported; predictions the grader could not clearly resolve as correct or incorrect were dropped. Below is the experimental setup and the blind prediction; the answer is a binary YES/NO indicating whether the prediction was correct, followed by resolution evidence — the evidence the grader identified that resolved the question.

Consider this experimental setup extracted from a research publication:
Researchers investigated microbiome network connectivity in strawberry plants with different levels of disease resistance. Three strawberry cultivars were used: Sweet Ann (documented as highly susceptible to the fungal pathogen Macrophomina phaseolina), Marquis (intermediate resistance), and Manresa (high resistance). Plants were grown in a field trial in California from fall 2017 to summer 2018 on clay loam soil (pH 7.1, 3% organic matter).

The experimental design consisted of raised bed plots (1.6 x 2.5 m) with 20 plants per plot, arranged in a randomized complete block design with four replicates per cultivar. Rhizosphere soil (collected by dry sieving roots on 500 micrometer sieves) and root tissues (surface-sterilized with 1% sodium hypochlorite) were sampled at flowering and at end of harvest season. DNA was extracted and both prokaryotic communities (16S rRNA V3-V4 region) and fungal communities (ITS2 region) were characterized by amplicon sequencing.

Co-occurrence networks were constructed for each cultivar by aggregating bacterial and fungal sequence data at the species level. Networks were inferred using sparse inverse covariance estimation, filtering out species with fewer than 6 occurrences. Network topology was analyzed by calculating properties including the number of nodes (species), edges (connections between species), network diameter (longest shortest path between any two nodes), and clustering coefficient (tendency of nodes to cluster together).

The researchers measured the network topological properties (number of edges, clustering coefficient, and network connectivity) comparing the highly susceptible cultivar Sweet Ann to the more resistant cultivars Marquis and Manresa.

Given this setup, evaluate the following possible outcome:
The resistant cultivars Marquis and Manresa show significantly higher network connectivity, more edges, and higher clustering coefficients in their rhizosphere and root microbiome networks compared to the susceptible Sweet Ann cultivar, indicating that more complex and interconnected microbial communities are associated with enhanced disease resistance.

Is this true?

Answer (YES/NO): NO